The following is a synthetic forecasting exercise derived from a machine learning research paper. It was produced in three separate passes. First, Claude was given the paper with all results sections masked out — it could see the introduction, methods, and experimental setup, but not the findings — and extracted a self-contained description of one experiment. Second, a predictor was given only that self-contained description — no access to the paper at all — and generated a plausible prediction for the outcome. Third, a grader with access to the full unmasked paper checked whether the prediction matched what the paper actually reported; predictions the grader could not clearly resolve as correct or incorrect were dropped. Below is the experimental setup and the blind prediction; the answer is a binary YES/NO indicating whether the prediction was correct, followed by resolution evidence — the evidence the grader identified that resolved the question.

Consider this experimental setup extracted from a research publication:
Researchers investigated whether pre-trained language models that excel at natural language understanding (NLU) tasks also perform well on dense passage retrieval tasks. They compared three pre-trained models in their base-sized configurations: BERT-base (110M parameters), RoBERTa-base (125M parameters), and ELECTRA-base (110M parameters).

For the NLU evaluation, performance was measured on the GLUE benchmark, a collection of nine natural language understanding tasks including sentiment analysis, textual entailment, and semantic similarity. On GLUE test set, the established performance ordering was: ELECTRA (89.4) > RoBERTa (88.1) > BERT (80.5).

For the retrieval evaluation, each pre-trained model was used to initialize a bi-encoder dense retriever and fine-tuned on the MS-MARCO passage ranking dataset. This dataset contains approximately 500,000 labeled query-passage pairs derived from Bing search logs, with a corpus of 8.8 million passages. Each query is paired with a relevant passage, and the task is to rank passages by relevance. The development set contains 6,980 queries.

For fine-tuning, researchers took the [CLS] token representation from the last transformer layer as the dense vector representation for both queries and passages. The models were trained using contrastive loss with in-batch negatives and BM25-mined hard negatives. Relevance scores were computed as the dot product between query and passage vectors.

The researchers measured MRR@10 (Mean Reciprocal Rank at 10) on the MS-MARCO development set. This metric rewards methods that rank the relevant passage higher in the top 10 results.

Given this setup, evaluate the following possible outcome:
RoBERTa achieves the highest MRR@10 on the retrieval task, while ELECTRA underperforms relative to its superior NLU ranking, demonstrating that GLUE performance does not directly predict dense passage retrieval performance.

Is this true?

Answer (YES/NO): NO